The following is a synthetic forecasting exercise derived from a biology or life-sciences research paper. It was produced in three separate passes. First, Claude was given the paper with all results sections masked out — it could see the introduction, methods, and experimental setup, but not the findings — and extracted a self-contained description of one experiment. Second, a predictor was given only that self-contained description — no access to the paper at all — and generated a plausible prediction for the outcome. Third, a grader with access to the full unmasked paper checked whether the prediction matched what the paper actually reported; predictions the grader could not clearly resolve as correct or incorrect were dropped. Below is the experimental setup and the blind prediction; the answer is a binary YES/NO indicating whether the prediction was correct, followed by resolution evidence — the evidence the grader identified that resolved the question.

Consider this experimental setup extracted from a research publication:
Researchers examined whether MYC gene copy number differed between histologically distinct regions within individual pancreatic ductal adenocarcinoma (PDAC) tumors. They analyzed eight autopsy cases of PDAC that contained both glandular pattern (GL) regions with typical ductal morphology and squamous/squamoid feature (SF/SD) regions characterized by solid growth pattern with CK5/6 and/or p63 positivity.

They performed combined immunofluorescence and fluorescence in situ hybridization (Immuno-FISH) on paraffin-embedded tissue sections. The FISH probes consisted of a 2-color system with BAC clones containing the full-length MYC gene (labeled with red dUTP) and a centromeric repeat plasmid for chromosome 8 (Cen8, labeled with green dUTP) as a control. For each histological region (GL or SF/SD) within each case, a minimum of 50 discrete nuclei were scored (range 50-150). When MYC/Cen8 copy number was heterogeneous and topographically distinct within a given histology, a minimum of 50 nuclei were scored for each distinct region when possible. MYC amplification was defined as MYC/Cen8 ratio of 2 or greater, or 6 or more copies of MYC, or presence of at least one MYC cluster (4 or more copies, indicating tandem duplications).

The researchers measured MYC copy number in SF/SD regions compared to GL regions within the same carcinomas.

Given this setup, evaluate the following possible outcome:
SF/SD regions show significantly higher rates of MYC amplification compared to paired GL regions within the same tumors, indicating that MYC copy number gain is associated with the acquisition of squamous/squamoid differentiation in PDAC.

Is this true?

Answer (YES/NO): YES